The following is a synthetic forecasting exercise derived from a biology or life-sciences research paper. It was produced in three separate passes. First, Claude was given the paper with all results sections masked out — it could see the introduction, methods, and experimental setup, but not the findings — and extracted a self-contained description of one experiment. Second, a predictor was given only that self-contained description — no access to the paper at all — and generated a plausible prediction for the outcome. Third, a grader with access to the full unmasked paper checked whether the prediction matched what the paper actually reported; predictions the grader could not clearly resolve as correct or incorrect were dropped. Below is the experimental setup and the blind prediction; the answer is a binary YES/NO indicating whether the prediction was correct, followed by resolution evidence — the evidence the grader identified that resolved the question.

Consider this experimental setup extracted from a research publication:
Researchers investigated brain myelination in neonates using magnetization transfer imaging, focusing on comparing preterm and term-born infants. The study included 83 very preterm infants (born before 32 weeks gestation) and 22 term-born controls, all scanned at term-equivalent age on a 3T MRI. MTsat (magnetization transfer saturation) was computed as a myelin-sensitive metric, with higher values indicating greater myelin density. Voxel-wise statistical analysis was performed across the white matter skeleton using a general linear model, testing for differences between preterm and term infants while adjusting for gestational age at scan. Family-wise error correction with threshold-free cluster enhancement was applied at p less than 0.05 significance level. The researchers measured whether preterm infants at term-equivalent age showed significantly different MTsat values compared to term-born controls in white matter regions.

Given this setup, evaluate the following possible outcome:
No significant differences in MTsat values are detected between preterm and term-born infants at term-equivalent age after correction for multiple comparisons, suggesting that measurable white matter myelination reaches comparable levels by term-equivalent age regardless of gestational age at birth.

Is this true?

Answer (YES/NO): NO